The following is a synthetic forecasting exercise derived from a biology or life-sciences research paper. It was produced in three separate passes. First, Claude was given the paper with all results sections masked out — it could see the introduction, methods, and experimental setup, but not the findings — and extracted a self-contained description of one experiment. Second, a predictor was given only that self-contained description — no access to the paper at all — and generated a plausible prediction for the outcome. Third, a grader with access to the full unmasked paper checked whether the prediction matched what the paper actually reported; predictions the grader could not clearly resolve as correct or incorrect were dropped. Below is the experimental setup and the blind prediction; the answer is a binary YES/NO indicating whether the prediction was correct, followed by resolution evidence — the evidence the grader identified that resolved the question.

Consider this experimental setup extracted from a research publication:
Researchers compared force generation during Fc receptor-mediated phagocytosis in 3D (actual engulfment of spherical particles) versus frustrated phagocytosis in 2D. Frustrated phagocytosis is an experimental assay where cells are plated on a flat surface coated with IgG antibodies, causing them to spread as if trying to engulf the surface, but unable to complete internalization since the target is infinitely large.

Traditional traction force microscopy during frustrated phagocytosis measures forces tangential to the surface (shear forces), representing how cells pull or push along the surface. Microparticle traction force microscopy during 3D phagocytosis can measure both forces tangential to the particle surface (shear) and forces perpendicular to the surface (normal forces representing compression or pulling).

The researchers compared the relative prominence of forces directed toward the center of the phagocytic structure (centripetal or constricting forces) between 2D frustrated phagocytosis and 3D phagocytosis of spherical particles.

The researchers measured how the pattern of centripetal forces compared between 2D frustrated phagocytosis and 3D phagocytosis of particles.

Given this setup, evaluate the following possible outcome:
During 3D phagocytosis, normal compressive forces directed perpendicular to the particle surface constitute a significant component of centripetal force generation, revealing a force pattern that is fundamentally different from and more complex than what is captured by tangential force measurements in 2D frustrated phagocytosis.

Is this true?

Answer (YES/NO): YES